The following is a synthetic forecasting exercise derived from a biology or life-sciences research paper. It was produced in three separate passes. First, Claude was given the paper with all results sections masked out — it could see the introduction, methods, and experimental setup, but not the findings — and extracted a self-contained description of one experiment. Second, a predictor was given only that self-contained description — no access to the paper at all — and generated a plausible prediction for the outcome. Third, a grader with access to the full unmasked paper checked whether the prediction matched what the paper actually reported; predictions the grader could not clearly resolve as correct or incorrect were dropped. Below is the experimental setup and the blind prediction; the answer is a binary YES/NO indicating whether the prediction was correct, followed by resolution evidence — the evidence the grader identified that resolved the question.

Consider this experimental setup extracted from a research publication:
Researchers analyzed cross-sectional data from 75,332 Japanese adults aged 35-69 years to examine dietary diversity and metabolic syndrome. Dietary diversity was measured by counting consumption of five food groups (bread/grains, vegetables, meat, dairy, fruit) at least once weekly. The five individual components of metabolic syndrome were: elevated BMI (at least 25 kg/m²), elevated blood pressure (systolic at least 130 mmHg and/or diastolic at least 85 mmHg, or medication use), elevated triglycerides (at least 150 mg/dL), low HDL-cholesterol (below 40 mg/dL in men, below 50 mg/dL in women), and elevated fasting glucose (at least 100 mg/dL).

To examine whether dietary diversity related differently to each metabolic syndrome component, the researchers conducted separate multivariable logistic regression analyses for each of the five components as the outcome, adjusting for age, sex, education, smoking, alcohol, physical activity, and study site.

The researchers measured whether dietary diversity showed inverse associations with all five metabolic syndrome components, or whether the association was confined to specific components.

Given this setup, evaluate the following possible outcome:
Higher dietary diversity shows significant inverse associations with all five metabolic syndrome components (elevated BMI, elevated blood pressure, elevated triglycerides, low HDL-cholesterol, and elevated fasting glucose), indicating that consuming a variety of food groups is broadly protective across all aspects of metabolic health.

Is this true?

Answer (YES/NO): NO